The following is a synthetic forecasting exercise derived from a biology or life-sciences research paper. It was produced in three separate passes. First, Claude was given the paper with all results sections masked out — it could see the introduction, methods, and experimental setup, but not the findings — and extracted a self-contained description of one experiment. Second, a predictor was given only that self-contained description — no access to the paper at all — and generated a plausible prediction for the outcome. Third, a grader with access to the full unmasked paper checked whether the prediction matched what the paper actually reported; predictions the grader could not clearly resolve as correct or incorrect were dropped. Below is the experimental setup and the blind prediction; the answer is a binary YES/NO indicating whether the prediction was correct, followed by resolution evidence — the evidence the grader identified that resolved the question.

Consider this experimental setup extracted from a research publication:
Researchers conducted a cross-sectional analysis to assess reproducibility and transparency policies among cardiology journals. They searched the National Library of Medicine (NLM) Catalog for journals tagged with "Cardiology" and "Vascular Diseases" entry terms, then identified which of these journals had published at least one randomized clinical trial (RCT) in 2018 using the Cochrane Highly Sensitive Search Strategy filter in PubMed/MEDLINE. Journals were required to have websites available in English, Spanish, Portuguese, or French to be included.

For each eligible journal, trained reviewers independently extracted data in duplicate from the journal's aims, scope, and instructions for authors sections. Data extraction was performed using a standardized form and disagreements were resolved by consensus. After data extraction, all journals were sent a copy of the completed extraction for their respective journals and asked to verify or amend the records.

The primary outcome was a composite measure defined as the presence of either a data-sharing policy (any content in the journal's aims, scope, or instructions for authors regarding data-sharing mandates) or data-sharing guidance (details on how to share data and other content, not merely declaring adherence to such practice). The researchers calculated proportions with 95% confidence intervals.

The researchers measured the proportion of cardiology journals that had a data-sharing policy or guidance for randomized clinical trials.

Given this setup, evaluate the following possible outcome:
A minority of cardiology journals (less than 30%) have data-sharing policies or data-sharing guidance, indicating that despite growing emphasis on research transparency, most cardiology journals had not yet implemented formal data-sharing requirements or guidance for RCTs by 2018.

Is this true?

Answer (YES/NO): NO